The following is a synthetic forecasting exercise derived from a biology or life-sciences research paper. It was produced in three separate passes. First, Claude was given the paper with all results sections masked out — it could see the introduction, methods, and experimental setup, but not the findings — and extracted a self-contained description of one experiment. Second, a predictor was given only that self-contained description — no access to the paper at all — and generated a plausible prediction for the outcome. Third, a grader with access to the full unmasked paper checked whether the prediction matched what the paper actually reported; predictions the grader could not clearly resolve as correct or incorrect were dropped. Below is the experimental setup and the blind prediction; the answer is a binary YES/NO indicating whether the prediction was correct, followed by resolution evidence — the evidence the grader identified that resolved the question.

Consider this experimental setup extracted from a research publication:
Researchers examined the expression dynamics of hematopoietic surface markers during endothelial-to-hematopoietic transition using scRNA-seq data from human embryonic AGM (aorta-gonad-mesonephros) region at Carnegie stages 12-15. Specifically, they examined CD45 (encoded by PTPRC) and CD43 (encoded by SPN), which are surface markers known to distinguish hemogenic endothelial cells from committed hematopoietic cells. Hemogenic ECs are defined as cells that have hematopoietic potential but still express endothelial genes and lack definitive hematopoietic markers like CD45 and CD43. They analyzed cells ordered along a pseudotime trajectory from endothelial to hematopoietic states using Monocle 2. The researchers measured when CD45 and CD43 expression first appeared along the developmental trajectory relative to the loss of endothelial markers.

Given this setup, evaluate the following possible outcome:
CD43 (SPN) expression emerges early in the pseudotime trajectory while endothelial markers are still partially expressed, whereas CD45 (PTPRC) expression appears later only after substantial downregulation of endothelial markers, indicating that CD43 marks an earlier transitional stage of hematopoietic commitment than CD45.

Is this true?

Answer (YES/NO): NO